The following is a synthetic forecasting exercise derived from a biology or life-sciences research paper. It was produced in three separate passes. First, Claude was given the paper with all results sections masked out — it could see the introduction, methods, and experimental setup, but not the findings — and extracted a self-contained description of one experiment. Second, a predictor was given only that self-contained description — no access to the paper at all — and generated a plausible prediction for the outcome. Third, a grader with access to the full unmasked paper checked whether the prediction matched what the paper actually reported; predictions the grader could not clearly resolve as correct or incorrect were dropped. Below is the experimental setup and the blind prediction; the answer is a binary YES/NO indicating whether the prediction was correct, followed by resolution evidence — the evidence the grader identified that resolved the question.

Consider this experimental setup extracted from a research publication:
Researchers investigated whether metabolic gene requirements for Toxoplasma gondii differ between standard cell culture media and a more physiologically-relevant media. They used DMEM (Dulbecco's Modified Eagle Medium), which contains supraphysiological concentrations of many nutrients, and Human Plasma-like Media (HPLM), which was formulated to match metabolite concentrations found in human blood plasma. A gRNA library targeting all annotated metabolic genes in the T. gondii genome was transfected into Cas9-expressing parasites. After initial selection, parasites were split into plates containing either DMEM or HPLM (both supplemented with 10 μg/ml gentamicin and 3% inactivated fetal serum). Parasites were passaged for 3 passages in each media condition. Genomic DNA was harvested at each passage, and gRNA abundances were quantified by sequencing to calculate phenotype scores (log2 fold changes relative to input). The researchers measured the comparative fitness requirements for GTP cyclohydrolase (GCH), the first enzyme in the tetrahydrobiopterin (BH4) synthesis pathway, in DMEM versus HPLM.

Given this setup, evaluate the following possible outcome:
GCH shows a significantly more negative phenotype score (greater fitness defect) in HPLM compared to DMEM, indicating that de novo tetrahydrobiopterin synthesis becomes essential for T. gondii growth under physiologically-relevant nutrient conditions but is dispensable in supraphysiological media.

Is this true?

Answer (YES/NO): YES